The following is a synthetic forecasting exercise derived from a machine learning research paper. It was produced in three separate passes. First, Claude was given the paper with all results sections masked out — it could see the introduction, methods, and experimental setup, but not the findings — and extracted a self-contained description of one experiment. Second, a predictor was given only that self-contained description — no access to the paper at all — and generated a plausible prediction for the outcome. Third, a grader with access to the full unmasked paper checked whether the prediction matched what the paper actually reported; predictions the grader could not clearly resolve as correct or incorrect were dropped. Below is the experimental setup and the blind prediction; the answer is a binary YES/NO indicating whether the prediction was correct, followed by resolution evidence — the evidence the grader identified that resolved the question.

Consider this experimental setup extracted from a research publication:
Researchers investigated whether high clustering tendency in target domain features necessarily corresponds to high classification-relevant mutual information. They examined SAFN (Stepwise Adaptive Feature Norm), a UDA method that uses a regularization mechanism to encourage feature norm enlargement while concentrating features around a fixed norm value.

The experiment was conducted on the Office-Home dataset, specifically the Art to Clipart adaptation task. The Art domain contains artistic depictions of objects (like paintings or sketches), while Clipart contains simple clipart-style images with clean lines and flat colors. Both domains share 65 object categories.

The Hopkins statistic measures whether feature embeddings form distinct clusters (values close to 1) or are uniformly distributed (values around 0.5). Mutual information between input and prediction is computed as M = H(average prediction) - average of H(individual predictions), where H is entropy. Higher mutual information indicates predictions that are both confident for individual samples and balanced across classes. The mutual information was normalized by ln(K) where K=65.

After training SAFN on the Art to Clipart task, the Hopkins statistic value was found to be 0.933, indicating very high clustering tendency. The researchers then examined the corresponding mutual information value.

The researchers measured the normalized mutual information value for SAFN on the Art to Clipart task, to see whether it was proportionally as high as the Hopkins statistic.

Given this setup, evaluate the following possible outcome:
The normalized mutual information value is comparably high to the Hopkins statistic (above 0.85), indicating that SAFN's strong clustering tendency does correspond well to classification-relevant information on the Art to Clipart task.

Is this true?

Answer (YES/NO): NO